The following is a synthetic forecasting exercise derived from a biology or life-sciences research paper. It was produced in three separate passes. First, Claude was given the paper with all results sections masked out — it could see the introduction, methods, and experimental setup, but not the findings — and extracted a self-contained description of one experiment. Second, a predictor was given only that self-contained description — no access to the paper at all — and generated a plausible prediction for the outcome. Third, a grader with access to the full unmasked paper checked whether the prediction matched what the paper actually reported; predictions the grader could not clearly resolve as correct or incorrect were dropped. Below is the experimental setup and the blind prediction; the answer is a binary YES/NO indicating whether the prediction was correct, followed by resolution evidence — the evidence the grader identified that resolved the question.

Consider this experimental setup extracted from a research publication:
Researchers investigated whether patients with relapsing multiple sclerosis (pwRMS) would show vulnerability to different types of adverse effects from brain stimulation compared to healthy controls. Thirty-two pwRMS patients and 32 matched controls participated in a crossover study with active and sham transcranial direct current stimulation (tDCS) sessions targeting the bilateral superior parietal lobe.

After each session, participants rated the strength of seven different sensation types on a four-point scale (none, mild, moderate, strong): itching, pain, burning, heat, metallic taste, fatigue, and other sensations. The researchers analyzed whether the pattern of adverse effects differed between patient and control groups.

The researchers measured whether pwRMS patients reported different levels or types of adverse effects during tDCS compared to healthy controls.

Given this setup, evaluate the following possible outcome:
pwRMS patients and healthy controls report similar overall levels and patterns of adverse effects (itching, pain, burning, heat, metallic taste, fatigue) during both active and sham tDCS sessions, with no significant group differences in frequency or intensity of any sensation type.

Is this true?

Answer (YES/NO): YES